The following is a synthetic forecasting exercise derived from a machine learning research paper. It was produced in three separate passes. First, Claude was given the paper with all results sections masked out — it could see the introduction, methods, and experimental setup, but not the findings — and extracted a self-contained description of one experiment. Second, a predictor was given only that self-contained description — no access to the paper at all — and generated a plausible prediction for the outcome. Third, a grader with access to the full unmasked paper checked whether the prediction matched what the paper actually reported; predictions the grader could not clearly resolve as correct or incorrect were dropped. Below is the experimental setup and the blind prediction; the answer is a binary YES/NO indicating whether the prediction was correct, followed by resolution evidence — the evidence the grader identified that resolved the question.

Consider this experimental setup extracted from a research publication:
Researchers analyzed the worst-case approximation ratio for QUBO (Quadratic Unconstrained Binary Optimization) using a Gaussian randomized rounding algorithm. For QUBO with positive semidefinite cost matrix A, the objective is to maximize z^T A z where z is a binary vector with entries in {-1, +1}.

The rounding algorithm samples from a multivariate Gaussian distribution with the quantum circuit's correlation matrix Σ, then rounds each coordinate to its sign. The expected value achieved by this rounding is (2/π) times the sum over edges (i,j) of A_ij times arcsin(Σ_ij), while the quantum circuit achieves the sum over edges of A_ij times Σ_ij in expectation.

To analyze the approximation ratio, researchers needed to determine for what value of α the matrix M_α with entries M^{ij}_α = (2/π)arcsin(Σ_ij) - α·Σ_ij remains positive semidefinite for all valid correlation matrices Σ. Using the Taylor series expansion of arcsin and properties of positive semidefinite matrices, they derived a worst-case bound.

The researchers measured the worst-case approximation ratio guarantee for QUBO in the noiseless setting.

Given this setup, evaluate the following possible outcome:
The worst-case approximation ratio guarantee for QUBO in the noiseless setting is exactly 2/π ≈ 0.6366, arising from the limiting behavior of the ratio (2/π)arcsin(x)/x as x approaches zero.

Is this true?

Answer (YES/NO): YES